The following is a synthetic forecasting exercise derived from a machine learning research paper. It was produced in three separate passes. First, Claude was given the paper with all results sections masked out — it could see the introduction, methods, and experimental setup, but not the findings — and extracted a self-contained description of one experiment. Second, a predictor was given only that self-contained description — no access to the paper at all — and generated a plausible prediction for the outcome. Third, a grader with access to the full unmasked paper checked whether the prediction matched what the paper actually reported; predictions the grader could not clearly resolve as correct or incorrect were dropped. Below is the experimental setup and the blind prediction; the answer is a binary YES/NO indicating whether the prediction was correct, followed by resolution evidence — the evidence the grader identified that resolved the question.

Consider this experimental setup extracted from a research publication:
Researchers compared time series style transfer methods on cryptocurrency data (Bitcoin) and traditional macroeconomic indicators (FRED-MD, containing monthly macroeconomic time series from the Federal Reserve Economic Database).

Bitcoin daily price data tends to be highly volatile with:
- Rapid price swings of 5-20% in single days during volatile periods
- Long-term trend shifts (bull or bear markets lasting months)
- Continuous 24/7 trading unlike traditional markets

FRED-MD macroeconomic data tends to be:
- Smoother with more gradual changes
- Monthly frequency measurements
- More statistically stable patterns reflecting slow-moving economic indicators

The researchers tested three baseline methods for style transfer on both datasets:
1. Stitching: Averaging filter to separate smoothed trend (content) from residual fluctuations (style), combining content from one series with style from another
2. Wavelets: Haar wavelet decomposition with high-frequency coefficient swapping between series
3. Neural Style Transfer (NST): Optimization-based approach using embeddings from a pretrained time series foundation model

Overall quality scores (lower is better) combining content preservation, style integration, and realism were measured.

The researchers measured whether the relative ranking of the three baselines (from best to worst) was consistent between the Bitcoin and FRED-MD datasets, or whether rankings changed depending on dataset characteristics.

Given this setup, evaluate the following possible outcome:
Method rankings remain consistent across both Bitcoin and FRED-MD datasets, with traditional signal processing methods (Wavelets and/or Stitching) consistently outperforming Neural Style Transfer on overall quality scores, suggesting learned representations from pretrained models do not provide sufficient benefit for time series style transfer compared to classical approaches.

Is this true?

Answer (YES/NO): YES